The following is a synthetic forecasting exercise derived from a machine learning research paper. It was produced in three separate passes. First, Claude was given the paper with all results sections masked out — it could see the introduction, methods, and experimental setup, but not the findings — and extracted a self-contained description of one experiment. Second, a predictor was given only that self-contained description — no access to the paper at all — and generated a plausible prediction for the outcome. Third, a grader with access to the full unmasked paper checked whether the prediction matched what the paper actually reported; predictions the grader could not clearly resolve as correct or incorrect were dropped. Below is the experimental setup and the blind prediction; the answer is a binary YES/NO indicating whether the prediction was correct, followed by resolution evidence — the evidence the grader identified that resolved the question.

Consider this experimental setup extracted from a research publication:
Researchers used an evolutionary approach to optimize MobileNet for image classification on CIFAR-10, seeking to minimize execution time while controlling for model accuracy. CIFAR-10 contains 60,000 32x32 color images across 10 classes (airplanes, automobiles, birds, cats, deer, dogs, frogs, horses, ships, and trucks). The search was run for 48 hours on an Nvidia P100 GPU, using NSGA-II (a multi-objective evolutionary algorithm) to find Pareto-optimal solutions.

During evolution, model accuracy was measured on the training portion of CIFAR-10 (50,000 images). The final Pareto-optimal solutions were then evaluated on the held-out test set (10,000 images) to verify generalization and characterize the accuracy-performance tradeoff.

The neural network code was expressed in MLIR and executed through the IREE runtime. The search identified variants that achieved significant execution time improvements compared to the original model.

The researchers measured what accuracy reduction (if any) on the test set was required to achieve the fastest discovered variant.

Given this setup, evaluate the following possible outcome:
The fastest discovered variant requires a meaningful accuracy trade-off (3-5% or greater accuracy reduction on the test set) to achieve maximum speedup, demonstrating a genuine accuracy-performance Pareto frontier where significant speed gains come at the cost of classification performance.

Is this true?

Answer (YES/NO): NO